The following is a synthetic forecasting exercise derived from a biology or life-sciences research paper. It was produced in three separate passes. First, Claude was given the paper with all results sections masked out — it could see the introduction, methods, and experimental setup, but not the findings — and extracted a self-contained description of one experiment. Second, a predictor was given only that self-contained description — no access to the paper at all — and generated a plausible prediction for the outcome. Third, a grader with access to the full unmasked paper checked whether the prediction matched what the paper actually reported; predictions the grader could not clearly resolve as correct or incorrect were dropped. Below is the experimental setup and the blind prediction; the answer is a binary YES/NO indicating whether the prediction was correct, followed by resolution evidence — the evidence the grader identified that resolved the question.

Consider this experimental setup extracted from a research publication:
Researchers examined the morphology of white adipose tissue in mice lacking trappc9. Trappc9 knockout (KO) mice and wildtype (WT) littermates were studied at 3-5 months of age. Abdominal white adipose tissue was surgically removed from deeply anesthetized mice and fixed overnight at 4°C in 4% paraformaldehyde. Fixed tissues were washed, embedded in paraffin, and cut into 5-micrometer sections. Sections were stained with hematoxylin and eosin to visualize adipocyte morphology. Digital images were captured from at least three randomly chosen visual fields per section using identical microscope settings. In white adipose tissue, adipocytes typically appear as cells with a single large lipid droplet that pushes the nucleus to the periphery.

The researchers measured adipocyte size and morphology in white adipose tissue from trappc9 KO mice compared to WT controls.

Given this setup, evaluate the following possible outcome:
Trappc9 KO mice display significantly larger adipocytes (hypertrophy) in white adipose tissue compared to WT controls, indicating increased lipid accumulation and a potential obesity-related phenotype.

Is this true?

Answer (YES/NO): YES